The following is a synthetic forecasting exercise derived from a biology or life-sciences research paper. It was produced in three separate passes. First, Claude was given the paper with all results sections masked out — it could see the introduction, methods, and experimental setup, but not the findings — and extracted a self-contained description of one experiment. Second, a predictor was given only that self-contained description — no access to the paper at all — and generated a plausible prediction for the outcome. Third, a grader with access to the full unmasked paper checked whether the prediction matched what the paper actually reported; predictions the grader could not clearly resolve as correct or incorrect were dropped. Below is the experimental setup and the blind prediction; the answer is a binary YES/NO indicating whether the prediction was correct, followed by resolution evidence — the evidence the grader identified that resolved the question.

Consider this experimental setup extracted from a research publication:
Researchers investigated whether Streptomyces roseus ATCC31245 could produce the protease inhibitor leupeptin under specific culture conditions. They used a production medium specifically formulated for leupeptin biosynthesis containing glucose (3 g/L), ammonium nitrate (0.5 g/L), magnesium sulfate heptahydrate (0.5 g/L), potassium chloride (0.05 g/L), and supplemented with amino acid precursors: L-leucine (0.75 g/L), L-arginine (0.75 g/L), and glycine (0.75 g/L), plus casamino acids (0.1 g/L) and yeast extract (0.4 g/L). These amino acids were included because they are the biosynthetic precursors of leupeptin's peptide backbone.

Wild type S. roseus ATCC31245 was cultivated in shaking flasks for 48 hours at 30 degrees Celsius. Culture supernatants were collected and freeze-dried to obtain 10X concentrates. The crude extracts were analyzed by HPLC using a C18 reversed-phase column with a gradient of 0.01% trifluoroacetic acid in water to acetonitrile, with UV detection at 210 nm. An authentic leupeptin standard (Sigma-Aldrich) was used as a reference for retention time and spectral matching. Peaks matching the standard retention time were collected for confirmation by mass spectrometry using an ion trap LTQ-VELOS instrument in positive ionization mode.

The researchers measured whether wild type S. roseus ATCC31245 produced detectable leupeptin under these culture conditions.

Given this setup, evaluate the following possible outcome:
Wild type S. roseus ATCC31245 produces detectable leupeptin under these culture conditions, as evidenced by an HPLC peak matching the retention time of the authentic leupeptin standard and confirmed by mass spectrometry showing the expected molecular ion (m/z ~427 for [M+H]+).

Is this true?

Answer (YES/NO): YES